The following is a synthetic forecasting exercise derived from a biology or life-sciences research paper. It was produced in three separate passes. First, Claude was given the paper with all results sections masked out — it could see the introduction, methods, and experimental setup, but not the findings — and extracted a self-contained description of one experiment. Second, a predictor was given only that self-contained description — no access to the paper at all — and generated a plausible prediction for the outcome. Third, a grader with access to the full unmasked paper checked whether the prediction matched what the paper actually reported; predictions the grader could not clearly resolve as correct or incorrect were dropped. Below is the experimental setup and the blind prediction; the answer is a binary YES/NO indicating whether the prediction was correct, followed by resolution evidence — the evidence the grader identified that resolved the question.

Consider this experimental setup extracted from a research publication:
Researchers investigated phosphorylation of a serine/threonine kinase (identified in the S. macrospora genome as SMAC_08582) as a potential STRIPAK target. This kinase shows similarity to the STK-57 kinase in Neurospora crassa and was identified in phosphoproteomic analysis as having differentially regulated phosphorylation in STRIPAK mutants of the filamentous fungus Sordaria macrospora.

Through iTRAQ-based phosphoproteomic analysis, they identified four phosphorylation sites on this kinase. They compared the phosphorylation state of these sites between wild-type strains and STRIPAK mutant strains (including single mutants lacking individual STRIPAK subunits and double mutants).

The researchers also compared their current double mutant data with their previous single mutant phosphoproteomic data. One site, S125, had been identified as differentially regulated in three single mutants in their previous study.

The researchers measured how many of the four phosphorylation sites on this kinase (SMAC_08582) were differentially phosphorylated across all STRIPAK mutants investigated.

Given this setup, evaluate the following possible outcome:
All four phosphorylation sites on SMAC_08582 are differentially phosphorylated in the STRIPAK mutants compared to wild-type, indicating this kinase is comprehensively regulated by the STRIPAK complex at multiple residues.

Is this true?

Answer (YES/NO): NO